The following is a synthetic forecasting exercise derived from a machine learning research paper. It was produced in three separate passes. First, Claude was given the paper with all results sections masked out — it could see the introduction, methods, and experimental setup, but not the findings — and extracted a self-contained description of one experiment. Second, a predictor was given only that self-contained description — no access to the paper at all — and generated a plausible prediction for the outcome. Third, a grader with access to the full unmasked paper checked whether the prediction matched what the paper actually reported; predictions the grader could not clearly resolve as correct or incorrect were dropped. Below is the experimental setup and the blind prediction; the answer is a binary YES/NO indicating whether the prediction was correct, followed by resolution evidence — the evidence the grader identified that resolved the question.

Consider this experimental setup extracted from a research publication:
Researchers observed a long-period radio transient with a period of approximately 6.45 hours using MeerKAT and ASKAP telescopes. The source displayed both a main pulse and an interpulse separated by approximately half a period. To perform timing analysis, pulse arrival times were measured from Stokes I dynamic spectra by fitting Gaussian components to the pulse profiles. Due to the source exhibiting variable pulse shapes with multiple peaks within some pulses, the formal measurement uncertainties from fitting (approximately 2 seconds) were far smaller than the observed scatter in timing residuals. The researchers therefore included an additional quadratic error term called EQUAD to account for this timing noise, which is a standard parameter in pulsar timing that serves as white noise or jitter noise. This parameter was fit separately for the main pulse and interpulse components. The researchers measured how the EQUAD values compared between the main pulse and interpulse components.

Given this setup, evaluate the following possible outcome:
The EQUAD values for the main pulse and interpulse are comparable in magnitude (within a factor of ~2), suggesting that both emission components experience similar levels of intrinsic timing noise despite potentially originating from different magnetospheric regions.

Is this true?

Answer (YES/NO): YES